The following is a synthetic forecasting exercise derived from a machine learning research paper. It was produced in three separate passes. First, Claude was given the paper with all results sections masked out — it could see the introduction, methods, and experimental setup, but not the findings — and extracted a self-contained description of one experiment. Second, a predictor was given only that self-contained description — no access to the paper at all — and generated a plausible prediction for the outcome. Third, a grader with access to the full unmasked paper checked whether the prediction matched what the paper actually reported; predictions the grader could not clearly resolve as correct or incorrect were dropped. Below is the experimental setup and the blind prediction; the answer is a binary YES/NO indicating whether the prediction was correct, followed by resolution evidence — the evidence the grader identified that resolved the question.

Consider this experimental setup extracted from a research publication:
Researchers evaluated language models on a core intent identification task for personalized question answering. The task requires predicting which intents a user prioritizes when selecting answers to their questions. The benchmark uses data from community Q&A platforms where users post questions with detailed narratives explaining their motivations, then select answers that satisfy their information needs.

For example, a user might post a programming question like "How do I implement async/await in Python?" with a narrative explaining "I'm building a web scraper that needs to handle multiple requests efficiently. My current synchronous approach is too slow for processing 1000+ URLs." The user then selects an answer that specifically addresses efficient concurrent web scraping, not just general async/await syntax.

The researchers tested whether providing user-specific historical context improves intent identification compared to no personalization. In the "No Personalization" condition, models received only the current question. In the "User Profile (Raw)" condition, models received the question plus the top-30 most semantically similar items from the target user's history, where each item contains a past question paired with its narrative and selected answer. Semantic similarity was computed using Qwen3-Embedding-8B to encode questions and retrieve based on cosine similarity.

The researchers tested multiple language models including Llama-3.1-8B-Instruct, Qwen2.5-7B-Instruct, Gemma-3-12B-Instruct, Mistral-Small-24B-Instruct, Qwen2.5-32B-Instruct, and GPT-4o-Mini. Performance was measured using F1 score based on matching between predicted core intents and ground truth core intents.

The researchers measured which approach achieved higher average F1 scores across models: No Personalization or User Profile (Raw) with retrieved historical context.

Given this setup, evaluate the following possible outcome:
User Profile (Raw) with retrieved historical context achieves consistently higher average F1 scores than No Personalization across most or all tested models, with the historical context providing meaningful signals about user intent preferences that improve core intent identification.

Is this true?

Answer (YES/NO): NO